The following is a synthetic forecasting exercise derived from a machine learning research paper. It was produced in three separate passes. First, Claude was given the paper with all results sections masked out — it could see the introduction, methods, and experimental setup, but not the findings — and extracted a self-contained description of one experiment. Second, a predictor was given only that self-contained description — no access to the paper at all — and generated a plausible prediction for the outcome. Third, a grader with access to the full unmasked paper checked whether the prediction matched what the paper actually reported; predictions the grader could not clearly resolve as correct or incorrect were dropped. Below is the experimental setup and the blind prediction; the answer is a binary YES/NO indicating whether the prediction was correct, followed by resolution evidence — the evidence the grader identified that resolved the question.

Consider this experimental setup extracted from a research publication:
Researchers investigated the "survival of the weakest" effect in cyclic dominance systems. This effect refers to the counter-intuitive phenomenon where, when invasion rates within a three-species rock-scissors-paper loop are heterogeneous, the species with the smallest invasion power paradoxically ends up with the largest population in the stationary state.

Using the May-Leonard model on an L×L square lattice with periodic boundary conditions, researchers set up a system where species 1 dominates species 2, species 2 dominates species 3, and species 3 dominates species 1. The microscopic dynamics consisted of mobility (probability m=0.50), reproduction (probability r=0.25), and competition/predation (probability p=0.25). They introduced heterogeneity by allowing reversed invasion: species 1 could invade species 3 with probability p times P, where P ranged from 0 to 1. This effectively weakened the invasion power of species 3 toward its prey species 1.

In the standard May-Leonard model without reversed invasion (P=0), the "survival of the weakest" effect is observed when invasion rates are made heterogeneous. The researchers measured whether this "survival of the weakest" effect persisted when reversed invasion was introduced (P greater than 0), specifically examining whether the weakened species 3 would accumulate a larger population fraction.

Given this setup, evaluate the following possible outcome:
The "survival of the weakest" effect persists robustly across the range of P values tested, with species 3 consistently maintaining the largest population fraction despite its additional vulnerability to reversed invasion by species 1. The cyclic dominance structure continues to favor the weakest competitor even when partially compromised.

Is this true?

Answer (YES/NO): NO